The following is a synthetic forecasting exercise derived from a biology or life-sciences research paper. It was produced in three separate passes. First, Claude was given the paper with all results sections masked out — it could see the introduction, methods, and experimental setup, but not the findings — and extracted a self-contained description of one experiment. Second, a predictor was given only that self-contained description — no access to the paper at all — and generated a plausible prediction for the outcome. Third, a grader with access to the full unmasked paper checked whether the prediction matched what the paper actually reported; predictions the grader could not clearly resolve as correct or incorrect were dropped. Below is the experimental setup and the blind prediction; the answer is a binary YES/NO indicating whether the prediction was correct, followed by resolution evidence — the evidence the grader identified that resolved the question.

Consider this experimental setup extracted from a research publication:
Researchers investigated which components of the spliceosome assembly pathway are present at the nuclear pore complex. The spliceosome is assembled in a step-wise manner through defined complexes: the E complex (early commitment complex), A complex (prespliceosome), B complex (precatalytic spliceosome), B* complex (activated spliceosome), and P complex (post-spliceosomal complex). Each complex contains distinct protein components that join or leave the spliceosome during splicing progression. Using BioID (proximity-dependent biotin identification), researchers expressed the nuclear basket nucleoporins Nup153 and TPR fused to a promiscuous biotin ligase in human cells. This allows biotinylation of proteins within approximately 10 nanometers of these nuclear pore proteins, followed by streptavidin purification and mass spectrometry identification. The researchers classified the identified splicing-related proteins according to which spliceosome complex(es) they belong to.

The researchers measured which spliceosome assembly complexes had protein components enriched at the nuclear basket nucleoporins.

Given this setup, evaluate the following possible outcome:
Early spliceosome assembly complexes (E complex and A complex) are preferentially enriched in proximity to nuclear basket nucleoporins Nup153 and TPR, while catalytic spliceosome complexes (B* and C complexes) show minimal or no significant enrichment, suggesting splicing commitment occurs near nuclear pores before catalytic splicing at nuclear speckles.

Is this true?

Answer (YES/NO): NO